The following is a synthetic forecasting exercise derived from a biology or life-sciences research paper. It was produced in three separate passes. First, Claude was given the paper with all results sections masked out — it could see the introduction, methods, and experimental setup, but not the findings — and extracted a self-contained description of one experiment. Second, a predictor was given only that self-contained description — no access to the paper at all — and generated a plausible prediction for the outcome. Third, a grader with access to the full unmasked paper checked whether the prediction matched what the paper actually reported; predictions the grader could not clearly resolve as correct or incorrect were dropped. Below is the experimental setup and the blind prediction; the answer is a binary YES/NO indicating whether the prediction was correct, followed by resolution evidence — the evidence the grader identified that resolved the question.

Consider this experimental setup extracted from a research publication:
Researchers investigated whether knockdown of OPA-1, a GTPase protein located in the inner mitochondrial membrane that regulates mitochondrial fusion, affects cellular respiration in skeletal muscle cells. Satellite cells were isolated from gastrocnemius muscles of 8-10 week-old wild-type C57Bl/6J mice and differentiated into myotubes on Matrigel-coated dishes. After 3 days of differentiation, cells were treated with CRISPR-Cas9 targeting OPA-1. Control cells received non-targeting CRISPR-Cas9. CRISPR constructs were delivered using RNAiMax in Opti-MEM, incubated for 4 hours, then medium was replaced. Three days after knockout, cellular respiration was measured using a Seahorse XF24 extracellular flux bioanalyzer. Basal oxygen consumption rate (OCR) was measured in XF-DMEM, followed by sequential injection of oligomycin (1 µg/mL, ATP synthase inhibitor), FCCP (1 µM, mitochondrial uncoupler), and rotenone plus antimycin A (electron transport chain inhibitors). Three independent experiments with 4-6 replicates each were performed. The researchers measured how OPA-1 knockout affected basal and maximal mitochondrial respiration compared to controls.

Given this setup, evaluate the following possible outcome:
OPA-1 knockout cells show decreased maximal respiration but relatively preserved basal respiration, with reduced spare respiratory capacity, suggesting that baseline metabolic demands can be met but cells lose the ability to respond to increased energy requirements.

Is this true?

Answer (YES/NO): NO